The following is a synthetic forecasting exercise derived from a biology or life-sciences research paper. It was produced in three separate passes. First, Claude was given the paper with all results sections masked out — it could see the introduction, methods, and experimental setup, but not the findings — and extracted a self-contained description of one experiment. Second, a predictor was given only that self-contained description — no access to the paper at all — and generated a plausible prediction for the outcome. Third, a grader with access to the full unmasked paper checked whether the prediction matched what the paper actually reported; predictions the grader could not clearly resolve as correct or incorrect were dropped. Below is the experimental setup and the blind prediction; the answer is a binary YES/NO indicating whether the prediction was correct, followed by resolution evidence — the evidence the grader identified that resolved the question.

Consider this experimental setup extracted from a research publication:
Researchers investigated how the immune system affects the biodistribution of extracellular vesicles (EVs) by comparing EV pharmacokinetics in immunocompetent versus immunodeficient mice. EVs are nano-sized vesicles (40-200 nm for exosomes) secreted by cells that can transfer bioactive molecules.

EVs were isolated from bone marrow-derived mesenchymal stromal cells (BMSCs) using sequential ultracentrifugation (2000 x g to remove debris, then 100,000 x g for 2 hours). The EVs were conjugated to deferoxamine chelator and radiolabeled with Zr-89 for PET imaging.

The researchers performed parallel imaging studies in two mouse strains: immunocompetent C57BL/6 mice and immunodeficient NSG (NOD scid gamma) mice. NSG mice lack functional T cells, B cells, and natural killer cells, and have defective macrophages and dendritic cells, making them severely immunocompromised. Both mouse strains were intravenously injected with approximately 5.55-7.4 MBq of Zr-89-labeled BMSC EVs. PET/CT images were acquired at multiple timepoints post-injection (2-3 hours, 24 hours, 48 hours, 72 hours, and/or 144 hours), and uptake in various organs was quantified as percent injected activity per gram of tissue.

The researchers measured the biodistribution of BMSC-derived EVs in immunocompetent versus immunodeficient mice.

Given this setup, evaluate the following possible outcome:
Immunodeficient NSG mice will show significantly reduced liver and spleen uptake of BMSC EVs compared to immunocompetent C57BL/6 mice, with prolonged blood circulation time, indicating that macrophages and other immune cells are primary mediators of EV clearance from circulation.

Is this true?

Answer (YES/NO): NO